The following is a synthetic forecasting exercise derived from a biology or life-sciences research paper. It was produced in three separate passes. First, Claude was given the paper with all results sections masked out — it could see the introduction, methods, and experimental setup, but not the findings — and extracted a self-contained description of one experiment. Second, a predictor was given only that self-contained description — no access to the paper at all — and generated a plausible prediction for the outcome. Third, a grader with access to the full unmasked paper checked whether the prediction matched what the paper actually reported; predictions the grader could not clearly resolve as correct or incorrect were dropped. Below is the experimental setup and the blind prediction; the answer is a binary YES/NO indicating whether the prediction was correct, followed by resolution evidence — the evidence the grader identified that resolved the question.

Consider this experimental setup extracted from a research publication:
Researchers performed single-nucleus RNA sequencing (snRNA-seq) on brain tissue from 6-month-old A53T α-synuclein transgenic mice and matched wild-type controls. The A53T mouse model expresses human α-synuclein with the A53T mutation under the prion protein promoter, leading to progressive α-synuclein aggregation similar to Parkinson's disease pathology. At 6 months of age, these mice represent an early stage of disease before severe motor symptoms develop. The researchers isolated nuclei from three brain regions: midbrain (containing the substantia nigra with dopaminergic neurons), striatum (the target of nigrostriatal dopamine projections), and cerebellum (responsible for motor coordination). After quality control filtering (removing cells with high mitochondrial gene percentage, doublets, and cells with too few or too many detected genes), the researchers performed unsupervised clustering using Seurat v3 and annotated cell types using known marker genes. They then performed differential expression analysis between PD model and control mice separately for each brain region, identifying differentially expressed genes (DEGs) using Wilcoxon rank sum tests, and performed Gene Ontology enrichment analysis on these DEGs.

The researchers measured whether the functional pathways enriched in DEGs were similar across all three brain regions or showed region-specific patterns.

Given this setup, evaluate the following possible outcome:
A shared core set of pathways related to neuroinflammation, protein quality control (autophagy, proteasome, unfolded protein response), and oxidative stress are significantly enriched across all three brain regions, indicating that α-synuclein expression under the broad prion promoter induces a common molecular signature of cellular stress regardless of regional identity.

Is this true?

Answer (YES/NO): NO